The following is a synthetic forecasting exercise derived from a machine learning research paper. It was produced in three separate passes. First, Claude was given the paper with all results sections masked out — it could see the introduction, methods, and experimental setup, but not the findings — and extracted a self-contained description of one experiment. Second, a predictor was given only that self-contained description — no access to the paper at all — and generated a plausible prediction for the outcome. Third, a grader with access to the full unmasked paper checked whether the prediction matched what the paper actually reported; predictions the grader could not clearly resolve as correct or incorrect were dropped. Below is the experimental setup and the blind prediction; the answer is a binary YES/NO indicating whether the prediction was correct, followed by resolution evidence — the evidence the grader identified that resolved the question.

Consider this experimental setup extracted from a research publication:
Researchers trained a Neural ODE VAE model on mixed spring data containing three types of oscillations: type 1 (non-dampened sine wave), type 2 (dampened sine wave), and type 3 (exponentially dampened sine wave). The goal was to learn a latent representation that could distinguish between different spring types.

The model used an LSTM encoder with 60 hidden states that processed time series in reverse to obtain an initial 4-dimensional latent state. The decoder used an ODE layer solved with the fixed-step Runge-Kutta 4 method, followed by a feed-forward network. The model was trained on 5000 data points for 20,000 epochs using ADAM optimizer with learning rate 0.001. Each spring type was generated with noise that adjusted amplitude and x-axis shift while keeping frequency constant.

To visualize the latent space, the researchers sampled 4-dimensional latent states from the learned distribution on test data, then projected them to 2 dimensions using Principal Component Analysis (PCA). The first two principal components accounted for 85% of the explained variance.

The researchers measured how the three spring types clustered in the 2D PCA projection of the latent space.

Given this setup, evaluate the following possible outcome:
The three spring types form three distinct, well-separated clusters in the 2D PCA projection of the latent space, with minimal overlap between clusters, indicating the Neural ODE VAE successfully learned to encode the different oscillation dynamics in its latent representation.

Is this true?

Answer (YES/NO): NO